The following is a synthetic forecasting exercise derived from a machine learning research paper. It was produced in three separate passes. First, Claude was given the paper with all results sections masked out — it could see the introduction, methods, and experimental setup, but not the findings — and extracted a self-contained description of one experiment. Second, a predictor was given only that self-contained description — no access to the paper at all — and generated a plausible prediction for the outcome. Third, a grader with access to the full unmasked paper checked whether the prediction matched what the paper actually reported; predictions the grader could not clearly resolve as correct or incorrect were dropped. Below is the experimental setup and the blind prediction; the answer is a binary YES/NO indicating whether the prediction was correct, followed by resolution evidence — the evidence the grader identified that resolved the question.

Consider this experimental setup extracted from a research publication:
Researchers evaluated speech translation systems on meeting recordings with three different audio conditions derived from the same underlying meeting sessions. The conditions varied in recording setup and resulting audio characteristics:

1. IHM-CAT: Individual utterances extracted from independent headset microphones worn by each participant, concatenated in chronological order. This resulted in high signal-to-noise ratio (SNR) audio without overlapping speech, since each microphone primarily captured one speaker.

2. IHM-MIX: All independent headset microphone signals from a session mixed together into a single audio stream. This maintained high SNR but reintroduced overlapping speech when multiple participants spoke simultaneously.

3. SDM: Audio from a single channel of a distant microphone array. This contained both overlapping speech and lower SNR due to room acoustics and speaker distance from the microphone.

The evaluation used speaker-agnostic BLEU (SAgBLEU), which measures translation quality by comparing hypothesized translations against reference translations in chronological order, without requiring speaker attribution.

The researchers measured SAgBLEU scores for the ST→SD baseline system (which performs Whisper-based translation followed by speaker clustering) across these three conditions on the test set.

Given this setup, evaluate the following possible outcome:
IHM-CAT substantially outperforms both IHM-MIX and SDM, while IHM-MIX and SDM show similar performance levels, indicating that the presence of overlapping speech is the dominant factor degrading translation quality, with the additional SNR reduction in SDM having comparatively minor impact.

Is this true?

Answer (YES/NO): NO